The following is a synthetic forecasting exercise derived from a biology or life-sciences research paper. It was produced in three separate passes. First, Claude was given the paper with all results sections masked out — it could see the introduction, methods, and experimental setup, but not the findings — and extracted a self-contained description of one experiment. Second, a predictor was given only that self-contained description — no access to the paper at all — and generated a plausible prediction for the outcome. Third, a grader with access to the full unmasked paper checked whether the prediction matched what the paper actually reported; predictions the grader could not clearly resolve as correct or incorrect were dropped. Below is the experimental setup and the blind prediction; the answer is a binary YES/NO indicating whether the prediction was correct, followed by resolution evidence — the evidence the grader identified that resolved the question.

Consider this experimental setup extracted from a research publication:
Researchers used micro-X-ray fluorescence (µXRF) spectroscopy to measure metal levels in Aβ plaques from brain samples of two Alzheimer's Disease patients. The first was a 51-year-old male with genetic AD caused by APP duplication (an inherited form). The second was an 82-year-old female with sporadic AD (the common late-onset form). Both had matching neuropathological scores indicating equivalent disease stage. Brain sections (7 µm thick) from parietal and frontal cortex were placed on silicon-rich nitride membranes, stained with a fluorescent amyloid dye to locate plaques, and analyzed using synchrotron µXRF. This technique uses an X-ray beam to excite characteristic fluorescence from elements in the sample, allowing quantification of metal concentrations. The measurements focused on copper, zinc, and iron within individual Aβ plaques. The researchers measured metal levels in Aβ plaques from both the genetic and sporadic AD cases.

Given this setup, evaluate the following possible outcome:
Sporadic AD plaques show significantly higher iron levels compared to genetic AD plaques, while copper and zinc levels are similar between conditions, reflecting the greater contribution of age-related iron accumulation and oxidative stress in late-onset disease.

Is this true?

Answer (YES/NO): NO